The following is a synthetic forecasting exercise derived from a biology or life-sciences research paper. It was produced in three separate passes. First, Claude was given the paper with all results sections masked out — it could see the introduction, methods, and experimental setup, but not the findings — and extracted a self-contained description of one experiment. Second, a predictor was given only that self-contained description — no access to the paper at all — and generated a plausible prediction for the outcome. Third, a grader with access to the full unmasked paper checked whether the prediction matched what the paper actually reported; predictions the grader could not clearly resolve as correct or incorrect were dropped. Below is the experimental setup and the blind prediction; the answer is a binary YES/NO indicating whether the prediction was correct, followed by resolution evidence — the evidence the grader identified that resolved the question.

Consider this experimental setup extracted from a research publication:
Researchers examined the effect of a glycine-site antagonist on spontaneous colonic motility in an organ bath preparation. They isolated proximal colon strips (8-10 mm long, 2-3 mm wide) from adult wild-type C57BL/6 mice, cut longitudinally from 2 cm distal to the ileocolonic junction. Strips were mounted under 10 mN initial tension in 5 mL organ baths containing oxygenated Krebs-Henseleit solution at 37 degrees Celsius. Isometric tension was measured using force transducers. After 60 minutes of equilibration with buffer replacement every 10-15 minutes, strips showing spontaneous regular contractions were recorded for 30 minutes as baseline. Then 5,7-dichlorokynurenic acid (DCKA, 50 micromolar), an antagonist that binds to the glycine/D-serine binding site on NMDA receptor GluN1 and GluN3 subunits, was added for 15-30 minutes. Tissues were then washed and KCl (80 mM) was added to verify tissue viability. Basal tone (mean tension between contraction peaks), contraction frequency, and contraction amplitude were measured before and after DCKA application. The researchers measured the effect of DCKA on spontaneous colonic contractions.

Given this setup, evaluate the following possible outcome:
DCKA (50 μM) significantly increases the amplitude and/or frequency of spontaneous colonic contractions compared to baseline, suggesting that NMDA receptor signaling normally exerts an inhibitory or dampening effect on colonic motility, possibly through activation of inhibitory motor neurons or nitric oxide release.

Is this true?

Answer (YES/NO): NO